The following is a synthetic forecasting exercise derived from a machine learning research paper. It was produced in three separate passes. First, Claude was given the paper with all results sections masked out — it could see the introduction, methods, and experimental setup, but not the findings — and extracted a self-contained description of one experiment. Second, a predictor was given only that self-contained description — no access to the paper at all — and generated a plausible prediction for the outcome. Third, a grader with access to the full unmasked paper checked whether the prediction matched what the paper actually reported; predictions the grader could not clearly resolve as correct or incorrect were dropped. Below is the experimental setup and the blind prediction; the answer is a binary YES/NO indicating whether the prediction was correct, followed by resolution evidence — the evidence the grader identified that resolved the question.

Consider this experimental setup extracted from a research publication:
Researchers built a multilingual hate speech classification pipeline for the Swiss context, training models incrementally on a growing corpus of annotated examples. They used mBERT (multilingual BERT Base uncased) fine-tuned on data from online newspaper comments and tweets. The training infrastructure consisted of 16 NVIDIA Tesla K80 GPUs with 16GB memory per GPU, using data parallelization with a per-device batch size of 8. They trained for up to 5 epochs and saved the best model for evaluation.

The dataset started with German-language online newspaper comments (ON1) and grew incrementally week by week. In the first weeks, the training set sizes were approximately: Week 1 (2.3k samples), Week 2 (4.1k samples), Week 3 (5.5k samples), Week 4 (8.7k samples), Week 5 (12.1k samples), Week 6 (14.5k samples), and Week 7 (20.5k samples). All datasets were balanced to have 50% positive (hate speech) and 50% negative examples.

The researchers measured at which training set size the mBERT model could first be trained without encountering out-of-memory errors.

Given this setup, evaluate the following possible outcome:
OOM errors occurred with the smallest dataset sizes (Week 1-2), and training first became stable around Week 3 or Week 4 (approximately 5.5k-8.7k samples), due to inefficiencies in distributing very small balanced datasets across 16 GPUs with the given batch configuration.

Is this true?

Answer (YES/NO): NO